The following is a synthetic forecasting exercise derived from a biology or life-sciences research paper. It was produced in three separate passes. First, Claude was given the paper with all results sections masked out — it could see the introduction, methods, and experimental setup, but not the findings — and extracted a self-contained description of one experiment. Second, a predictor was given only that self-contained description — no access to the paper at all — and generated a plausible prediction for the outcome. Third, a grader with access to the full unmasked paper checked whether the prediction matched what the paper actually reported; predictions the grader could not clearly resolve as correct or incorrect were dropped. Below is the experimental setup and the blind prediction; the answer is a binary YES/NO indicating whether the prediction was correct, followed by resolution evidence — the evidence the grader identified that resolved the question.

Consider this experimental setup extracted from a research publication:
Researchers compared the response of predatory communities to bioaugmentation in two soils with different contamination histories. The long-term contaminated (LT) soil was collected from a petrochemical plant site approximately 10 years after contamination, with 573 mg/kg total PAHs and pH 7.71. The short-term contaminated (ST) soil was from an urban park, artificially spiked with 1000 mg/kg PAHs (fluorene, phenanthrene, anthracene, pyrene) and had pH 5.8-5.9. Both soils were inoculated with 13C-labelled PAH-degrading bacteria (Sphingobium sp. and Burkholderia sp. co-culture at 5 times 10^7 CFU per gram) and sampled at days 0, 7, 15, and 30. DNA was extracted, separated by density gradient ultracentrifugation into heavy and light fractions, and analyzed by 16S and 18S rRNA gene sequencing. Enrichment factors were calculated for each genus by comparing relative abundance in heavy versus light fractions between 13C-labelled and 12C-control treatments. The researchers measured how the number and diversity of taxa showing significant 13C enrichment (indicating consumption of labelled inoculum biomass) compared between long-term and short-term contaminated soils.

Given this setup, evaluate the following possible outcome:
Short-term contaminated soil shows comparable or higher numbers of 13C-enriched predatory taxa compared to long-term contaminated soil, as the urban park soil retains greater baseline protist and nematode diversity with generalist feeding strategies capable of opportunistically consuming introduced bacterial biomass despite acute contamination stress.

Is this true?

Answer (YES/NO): YES